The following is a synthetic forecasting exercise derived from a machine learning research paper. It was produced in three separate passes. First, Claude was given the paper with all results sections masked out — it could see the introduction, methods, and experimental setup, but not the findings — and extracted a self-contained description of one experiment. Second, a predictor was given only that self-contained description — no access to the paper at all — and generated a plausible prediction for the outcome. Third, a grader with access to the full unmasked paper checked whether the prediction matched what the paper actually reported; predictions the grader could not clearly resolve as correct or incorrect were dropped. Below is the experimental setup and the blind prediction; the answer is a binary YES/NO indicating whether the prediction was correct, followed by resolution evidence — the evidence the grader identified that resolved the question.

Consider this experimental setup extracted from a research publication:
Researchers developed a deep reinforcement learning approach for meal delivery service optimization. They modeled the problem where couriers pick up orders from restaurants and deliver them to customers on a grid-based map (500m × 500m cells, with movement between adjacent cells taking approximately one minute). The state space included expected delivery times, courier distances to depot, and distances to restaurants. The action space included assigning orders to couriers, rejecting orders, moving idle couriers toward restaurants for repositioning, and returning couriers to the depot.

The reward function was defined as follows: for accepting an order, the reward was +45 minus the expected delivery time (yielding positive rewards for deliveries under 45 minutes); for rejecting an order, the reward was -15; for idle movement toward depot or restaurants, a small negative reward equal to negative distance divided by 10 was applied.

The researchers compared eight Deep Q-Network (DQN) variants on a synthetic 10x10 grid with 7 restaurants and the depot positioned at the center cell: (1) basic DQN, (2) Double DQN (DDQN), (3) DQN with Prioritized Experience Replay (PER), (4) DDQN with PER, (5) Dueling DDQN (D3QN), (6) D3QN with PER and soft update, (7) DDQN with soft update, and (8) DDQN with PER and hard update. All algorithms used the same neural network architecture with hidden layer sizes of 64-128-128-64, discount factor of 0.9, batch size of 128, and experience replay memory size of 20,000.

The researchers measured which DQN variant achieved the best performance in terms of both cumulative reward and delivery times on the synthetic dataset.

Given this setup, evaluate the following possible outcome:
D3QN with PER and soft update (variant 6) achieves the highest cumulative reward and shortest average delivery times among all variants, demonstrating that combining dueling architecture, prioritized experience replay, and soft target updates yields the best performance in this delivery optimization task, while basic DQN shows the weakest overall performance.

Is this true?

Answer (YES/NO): NO